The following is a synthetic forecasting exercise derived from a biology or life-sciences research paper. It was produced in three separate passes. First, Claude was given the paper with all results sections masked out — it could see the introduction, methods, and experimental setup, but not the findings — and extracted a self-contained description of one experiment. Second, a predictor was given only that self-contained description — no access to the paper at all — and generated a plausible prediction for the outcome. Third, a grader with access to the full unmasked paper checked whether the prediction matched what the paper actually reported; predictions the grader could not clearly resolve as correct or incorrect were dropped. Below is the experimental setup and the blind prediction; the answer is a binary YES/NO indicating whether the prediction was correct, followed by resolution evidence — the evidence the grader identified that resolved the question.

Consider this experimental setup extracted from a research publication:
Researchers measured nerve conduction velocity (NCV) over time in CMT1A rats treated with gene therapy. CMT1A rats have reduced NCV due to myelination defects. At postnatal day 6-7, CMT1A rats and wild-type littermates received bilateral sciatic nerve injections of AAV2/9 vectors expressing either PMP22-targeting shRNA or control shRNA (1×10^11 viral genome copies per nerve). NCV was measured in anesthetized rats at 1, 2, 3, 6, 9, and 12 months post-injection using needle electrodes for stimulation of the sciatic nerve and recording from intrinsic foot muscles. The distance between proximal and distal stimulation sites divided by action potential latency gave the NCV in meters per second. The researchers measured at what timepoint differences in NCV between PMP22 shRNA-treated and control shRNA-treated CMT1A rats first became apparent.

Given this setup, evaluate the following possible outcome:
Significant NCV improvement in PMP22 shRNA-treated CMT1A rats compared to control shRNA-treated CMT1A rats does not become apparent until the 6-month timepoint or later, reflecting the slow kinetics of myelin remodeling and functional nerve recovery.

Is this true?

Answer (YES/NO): NO